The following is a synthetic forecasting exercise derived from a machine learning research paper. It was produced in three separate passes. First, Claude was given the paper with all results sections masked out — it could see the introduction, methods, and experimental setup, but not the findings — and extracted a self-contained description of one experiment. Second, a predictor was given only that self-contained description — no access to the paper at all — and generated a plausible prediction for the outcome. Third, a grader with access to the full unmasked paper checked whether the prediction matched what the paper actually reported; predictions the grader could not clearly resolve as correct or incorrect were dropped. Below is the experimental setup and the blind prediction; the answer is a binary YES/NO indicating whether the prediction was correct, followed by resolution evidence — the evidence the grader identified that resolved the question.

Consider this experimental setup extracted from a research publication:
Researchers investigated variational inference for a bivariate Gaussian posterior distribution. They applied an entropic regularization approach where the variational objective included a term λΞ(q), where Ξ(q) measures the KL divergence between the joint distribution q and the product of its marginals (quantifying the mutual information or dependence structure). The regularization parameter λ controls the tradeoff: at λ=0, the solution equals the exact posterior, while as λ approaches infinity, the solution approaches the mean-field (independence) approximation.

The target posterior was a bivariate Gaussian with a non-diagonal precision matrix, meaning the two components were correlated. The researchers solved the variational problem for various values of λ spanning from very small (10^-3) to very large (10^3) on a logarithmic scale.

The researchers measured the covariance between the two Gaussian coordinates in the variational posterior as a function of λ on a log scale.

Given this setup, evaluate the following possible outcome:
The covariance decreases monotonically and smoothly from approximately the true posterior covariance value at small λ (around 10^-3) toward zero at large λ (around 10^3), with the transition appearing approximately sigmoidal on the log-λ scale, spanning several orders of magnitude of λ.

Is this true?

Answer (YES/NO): NO